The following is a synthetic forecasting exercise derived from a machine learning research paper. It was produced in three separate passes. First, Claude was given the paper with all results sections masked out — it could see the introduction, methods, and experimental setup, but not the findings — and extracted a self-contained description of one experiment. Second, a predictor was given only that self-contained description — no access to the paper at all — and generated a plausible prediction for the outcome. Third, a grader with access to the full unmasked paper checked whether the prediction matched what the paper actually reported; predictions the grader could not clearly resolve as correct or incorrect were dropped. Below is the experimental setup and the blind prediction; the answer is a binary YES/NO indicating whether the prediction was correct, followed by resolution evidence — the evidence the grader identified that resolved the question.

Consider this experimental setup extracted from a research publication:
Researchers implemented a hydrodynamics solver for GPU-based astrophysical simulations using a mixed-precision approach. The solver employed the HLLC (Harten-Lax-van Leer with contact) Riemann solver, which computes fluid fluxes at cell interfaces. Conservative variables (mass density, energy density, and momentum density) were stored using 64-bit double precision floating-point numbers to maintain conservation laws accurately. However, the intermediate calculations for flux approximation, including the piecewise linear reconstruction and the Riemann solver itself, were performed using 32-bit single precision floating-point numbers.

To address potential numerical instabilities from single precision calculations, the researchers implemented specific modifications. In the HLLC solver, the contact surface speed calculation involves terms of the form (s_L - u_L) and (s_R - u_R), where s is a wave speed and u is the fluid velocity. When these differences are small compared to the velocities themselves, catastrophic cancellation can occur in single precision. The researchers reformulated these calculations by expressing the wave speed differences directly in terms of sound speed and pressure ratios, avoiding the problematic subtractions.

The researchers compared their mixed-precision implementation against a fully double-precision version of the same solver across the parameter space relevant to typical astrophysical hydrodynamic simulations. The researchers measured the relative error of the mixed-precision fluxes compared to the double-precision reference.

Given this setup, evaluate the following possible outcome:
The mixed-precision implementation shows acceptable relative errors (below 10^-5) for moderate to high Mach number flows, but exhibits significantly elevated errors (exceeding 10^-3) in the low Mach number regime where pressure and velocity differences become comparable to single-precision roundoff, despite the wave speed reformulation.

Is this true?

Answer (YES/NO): NO